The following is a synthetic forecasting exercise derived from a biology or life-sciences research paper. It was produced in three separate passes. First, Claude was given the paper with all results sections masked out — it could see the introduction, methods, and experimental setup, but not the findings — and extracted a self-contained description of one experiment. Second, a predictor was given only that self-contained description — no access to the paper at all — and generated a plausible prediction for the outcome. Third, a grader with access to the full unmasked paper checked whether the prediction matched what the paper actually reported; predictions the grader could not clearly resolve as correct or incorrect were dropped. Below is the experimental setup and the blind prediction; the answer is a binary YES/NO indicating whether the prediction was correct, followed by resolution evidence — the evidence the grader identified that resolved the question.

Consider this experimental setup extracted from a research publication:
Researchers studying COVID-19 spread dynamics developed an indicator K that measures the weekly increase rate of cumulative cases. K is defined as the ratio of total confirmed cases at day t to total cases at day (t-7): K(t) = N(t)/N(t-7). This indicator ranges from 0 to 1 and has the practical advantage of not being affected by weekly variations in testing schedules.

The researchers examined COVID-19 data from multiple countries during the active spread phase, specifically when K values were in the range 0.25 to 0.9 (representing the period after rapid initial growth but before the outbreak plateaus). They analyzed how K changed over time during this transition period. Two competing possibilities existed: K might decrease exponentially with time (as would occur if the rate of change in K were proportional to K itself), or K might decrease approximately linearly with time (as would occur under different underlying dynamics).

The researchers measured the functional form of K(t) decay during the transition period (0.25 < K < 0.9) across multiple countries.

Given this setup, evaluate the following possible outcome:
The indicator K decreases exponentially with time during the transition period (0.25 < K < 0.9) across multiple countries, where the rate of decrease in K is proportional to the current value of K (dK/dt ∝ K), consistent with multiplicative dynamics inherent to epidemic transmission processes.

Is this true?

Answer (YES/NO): NO